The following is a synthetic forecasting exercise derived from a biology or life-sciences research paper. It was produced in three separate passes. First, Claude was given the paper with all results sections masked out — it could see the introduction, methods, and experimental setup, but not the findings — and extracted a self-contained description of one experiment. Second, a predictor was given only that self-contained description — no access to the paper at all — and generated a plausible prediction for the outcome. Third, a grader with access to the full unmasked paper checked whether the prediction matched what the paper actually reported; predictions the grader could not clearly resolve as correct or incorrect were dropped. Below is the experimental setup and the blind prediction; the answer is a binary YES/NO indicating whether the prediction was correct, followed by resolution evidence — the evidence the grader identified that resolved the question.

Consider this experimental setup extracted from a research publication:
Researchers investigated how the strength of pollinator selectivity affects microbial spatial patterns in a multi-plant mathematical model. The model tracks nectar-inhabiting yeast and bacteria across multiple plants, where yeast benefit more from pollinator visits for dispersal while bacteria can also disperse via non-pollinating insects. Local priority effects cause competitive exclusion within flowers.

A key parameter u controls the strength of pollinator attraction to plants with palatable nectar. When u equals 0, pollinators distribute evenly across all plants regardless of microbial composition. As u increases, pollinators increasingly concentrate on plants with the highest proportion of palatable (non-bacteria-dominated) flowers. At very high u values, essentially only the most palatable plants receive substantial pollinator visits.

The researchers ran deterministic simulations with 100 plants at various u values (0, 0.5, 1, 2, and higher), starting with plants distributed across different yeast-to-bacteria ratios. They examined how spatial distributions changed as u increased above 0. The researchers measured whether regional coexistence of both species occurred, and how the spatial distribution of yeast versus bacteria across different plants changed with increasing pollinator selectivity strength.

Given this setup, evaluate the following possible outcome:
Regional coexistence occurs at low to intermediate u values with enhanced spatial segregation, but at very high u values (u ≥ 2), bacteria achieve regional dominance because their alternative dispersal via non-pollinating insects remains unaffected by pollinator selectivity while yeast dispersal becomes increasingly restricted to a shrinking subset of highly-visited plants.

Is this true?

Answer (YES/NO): NO